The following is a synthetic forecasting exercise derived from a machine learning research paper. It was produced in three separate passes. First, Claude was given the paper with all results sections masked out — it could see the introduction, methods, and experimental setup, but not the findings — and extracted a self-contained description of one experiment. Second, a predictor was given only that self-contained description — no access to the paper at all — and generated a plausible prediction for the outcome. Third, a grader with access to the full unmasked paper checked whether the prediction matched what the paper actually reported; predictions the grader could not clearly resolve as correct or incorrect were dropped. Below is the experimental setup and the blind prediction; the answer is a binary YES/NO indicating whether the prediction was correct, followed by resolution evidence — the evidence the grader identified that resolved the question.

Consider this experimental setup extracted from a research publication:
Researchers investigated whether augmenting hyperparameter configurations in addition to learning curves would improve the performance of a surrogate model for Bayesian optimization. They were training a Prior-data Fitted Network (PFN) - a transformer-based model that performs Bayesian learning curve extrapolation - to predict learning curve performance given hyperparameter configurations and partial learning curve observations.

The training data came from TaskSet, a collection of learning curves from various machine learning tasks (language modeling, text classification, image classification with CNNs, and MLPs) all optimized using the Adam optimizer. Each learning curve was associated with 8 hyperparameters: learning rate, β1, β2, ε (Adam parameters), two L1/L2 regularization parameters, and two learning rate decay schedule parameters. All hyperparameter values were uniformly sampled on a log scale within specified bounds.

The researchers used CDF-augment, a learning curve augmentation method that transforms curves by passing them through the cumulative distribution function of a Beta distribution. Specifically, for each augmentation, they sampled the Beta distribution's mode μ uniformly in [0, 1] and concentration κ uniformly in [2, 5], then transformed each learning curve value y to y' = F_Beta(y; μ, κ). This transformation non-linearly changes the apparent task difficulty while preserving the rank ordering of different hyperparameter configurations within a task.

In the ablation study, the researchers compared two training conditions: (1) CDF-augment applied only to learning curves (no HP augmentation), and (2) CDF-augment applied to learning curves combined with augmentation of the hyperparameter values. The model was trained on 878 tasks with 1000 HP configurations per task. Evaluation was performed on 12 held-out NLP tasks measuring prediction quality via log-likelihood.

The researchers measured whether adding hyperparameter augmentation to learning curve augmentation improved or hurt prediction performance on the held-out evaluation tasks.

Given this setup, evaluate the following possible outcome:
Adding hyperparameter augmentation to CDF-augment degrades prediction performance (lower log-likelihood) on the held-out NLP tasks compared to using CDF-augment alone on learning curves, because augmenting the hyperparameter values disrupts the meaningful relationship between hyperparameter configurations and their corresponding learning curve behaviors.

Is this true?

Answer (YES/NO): YES